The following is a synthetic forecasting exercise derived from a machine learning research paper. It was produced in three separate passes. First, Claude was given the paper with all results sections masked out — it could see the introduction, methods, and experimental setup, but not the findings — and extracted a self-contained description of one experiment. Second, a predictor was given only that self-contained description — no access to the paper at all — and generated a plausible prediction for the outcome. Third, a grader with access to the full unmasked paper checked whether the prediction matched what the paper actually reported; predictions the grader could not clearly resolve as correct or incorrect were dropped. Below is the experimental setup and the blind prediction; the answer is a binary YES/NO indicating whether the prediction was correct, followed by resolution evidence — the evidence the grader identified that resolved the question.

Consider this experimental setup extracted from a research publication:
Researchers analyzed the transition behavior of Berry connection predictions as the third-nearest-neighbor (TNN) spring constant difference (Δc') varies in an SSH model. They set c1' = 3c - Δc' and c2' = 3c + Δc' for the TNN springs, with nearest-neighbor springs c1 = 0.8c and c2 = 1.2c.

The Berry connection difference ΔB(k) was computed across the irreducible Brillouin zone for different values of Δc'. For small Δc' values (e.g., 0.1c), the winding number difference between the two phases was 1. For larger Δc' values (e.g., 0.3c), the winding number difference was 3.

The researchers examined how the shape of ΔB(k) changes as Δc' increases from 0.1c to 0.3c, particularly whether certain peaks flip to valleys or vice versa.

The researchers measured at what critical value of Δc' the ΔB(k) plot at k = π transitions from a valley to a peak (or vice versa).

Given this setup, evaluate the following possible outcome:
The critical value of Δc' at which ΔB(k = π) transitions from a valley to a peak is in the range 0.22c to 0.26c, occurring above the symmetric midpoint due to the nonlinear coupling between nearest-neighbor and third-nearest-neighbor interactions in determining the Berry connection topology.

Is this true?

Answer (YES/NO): NO